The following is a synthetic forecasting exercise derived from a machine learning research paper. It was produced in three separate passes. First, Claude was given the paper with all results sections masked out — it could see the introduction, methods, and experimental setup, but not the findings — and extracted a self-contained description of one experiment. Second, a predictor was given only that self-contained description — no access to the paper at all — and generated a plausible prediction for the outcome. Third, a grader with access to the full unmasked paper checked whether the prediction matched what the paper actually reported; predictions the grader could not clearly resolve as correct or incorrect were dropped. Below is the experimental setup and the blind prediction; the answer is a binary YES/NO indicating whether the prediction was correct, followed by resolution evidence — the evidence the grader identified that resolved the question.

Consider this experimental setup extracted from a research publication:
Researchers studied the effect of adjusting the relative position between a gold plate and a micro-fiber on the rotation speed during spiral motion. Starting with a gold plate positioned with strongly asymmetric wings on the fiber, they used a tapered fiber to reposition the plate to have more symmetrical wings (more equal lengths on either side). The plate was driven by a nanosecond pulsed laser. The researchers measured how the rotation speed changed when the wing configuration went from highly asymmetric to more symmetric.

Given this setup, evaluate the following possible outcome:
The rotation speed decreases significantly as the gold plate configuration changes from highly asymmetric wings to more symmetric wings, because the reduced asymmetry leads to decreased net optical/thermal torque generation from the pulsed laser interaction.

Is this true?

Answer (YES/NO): YES